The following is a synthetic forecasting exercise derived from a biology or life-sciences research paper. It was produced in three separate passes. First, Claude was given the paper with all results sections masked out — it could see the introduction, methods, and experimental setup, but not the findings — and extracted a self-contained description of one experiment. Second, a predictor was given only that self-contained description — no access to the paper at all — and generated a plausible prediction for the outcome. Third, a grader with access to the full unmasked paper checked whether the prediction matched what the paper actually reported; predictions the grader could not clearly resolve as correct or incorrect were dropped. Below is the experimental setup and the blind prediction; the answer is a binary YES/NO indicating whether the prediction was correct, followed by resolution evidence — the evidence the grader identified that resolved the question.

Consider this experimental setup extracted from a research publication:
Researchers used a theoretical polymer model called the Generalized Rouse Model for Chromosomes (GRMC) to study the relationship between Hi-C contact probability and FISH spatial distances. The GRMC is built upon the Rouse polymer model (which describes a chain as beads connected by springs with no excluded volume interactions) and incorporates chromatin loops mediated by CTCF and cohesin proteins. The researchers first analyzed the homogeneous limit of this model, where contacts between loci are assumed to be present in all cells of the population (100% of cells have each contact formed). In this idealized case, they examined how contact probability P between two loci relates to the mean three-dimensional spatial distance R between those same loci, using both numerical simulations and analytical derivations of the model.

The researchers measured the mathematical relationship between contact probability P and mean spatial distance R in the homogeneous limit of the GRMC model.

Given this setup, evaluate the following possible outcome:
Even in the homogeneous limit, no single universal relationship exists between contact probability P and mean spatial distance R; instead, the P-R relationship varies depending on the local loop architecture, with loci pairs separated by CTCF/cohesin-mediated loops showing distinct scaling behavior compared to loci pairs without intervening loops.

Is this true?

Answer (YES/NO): NO